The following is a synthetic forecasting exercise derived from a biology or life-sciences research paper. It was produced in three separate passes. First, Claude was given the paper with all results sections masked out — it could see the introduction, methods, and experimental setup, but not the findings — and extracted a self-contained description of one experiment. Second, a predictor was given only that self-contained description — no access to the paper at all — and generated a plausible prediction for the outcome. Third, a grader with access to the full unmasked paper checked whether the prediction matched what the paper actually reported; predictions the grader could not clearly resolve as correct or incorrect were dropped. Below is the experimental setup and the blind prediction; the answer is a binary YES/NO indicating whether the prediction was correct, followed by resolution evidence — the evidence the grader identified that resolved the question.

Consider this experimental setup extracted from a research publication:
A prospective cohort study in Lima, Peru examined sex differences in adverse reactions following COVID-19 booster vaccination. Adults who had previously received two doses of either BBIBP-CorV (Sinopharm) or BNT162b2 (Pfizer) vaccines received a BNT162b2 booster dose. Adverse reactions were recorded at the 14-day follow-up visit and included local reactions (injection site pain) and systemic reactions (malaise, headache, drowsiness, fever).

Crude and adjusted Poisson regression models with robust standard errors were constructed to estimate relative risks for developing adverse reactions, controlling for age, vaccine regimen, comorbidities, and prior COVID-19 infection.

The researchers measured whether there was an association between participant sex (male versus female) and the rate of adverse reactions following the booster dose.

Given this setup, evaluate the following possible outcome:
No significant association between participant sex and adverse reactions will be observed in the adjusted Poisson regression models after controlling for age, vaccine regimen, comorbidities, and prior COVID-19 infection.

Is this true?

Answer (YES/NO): NO